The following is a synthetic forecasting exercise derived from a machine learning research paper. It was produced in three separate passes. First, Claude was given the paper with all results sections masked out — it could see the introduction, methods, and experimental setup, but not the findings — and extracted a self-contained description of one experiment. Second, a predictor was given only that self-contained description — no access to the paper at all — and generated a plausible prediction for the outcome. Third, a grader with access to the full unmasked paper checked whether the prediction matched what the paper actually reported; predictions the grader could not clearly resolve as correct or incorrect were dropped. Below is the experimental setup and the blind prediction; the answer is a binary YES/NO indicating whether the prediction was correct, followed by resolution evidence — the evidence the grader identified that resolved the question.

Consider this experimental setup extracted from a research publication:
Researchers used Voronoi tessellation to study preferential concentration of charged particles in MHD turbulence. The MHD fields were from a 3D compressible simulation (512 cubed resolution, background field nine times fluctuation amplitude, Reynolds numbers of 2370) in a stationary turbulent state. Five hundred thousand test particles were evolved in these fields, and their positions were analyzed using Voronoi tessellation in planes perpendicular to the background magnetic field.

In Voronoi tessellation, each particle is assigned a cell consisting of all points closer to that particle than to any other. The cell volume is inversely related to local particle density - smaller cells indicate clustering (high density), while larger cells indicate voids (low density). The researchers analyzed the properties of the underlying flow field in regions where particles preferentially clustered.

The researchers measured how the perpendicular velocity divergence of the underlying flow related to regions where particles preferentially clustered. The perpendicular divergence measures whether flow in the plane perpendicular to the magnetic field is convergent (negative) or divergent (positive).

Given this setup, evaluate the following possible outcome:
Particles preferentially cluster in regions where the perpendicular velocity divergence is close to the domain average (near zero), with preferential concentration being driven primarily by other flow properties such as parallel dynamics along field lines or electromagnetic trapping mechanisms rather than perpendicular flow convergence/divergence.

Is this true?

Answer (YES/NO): NO